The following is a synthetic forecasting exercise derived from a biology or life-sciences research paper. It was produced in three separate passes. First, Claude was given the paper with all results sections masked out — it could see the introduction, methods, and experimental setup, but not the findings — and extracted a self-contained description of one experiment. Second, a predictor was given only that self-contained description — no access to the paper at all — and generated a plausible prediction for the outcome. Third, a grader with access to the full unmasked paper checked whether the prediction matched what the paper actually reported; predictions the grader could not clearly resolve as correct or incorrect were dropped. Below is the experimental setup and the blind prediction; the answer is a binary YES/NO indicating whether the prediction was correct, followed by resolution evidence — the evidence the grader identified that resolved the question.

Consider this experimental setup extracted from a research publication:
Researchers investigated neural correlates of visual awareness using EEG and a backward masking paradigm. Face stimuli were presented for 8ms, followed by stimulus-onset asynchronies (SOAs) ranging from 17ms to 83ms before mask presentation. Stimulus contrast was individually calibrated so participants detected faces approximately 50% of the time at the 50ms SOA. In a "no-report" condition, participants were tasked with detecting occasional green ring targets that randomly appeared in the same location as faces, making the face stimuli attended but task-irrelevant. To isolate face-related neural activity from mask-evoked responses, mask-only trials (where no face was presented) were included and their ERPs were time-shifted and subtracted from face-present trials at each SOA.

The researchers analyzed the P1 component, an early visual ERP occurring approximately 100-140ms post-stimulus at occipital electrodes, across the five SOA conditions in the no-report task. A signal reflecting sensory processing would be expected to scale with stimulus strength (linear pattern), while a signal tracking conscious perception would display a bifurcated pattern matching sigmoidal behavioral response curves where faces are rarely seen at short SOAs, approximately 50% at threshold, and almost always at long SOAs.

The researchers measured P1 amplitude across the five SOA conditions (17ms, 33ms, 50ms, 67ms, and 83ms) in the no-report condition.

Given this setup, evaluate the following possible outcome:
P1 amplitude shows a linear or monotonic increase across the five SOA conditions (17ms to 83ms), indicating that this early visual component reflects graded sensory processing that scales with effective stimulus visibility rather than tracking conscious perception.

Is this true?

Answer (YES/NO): YES